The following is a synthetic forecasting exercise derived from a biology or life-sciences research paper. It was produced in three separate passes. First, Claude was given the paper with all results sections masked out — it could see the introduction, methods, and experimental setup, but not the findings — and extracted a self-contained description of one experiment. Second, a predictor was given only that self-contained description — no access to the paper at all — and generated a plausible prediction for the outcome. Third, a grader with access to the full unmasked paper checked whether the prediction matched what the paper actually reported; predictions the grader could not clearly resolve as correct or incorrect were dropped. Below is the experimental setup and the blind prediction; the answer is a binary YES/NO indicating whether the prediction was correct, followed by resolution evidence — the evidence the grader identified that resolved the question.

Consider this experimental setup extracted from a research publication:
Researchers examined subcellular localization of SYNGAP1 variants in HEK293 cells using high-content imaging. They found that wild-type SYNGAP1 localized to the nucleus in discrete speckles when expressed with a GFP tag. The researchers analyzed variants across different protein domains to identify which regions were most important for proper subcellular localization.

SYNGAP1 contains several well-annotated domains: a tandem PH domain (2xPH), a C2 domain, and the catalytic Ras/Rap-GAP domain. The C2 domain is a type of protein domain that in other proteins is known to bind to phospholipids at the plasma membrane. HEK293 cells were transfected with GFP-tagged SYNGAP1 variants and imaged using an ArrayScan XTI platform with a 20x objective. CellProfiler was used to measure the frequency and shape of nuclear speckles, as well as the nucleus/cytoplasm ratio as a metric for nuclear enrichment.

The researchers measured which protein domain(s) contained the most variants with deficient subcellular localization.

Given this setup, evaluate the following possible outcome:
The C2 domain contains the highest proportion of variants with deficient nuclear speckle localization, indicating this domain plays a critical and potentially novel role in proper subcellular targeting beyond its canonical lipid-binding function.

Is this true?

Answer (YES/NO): YES